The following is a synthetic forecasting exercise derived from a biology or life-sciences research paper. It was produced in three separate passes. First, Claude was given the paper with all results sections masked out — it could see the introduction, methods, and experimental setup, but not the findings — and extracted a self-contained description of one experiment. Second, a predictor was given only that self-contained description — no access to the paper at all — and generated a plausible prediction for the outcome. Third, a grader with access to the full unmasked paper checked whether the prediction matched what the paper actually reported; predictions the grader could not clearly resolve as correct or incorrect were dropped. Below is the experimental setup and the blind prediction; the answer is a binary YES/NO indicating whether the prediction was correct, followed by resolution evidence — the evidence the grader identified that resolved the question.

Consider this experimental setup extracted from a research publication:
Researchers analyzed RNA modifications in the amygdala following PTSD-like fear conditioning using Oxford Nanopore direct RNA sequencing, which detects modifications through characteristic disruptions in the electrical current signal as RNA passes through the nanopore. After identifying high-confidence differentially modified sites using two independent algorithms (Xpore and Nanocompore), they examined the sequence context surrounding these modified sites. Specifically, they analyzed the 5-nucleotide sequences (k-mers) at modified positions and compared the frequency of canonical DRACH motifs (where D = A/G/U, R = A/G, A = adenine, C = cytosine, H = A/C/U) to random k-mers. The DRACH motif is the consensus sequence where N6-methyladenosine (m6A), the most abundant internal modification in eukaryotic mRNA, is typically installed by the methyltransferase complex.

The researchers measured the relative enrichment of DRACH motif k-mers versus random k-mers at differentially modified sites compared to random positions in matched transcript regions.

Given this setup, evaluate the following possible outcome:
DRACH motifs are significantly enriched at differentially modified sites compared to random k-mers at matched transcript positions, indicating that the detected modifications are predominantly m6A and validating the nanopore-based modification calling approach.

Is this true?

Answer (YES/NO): YES